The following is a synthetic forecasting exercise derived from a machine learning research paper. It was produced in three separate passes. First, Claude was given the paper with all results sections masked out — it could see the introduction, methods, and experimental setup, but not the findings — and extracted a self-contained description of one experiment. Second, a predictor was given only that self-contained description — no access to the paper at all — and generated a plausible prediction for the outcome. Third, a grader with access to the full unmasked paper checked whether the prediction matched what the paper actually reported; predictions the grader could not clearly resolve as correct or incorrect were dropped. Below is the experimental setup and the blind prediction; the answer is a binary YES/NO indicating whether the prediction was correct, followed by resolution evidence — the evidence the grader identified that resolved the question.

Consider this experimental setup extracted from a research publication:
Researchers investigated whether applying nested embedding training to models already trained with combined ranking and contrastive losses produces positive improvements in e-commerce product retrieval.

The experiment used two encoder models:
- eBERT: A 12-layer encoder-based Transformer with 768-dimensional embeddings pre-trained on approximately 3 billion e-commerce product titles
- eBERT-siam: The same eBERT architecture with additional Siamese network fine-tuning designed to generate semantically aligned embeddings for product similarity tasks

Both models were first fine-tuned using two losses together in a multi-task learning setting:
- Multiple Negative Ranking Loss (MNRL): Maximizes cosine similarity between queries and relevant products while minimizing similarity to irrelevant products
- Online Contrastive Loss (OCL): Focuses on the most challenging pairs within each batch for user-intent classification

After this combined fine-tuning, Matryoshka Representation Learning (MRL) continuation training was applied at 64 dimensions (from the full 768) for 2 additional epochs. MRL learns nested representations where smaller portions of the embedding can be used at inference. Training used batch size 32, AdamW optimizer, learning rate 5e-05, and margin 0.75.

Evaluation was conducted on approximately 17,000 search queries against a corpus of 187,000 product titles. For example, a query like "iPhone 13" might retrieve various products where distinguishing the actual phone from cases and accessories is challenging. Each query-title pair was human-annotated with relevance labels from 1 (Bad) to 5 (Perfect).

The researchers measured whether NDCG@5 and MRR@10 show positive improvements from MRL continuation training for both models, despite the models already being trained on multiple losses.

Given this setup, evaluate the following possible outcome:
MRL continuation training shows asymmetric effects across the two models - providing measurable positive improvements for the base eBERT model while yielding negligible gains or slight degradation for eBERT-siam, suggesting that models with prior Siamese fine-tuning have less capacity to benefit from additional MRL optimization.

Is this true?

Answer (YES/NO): NO